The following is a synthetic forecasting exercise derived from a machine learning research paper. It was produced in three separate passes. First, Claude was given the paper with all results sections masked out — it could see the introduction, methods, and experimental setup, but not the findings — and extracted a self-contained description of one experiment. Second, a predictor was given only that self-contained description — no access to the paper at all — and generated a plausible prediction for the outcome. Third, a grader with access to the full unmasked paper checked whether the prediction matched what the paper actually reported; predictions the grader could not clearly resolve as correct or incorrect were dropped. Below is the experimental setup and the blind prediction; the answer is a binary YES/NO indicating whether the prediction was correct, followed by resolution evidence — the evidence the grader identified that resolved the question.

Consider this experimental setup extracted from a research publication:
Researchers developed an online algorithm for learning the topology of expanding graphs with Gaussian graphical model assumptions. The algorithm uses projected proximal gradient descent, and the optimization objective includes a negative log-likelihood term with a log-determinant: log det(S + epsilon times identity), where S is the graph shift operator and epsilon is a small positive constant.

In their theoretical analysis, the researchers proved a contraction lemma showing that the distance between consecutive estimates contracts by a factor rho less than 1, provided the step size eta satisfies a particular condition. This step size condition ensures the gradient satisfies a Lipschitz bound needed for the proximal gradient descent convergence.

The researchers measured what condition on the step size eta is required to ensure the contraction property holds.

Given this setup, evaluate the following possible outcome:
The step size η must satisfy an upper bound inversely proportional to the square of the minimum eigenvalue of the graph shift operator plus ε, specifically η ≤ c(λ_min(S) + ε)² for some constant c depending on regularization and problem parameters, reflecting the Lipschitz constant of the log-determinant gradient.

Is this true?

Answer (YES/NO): NO